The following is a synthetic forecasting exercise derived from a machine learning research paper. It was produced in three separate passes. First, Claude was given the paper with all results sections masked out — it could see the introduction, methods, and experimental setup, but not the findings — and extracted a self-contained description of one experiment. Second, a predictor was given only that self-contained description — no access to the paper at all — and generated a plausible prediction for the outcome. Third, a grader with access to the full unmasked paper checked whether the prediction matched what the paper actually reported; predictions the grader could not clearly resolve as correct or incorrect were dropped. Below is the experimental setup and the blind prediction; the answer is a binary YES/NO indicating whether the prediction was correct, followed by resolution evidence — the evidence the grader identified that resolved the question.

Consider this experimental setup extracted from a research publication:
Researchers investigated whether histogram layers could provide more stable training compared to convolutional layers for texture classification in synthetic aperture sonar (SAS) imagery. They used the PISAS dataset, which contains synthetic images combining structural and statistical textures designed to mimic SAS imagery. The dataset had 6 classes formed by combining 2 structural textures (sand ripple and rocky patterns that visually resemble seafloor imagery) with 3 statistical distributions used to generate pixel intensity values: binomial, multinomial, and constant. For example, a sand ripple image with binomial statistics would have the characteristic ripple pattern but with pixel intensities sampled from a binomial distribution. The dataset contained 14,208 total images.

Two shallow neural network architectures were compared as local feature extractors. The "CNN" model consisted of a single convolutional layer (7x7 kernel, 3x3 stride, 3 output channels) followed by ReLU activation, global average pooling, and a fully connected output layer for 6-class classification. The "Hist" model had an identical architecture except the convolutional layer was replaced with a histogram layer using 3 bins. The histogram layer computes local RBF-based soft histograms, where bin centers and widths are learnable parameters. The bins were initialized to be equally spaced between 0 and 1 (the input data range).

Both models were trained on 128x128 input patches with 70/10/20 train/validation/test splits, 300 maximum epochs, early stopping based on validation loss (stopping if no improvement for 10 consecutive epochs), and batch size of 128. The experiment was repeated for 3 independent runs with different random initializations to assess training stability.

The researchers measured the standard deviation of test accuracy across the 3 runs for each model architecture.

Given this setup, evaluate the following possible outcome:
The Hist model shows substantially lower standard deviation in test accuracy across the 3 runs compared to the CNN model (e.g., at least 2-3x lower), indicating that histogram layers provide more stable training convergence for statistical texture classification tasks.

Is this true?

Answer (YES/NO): YES